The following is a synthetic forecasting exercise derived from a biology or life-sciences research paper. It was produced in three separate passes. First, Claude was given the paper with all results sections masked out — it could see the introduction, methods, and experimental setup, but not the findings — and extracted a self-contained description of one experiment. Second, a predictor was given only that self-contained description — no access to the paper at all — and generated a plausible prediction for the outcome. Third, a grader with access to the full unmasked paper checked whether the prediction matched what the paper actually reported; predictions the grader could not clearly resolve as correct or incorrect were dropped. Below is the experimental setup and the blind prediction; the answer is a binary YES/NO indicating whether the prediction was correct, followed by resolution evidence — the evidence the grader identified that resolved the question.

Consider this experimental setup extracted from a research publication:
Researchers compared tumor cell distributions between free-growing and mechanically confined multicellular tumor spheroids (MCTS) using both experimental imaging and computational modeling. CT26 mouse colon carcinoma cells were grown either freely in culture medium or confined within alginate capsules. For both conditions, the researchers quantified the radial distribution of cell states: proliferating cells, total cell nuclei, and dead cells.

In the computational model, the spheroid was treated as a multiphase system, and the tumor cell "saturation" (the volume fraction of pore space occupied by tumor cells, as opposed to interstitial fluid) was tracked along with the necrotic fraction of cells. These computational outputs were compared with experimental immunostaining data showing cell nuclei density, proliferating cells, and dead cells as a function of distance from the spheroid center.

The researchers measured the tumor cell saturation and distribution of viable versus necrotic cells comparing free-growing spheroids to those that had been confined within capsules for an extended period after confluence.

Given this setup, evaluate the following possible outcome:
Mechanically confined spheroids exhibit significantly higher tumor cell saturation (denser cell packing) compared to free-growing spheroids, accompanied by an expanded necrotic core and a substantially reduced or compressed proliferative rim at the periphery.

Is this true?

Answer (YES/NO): YES